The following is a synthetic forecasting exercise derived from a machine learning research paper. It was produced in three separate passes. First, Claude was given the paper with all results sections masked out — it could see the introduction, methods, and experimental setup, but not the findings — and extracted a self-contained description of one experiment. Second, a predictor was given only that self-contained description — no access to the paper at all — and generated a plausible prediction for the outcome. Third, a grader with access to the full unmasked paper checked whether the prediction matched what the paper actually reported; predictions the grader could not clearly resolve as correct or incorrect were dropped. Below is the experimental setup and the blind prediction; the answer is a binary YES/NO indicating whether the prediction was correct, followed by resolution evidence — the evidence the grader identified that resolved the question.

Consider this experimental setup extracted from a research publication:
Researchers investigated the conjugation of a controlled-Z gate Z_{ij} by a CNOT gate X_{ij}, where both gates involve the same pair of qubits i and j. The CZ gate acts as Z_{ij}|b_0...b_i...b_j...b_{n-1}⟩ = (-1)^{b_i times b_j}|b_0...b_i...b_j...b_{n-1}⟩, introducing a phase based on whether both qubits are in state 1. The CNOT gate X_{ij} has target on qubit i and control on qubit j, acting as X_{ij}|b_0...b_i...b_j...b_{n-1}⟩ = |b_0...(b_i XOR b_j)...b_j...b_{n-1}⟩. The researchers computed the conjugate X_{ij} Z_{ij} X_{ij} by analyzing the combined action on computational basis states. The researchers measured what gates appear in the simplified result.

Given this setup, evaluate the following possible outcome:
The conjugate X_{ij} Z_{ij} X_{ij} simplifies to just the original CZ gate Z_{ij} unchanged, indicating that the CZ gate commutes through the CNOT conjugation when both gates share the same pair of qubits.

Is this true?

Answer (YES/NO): NO